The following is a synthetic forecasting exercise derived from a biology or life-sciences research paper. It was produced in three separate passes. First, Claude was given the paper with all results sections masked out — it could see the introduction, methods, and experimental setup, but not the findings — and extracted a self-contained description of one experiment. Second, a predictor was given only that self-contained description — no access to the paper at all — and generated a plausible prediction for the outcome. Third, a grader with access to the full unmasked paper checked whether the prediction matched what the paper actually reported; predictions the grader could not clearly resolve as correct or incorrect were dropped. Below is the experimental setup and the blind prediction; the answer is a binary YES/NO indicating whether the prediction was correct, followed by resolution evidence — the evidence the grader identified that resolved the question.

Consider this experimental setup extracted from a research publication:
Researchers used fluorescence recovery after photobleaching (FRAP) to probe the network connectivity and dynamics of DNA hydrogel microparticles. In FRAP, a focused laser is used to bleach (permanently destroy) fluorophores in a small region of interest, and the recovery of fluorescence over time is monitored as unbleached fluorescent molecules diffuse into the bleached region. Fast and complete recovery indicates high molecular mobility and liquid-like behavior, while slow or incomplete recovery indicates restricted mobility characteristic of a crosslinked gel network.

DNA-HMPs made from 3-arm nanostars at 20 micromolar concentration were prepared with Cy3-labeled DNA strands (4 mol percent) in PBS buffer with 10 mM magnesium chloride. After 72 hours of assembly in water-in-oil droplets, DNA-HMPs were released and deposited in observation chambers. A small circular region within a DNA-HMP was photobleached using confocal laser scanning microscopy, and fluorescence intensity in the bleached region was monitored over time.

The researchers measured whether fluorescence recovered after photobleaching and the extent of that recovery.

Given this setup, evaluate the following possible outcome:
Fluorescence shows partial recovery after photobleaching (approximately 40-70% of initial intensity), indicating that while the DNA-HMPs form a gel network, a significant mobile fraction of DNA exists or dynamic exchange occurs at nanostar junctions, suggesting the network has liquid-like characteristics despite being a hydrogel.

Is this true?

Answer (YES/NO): NO